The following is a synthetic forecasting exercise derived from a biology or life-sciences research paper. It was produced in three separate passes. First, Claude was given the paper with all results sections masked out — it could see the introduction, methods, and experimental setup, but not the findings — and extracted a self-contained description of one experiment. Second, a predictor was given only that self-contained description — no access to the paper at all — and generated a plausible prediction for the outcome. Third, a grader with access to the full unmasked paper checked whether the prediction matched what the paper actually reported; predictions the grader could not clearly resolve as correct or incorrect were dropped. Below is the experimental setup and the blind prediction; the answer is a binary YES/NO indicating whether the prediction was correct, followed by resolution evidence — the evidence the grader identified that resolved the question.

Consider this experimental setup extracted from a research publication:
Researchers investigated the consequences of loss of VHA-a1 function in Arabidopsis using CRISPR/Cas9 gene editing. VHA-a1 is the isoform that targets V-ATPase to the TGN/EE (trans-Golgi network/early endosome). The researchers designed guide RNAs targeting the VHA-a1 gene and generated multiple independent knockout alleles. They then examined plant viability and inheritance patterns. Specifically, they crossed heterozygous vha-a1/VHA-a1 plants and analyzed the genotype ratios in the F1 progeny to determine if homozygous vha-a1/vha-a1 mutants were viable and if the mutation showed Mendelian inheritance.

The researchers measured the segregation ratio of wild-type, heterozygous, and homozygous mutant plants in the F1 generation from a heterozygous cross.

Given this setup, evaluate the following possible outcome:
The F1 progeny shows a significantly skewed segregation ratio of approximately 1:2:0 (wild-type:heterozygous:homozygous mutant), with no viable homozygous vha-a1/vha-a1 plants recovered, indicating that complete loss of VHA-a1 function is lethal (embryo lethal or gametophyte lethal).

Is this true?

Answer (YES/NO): NO